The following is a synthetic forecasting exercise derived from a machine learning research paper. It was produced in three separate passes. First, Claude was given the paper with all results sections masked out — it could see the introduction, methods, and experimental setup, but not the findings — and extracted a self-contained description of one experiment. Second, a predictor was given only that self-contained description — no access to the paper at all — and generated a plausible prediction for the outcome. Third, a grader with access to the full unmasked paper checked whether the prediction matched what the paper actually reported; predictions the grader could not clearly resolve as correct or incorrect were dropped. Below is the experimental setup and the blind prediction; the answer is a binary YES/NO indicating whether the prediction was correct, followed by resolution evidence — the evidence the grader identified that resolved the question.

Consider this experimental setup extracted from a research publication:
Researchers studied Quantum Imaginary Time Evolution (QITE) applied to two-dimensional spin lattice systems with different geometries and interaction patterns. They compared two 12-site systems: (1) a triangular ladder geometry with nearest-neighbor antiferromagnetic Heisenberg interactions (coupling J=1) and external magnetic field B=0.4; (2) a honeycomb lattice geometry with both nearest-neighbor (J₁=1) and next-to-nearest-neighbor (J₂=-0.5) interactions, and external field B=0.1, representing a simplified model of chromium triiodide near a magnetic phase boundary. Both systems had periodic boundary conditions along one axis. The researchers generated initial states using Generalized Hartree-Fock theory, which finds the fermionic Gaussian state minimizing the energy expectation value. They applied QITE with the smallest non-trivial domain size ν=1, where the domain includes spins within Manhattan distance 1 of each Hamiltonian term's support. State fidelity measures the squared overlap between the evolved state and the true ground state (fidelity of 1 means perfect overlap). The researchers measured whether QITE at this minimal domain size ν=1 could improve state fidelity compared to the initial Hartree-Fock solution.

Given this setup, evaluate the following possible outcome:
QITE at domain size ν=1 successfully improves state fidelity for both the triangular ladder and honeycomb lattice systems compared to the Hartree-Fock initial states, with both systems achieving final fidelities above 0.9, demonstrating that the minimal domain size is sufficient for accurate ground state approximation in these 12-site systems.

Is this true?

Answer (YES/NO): NO